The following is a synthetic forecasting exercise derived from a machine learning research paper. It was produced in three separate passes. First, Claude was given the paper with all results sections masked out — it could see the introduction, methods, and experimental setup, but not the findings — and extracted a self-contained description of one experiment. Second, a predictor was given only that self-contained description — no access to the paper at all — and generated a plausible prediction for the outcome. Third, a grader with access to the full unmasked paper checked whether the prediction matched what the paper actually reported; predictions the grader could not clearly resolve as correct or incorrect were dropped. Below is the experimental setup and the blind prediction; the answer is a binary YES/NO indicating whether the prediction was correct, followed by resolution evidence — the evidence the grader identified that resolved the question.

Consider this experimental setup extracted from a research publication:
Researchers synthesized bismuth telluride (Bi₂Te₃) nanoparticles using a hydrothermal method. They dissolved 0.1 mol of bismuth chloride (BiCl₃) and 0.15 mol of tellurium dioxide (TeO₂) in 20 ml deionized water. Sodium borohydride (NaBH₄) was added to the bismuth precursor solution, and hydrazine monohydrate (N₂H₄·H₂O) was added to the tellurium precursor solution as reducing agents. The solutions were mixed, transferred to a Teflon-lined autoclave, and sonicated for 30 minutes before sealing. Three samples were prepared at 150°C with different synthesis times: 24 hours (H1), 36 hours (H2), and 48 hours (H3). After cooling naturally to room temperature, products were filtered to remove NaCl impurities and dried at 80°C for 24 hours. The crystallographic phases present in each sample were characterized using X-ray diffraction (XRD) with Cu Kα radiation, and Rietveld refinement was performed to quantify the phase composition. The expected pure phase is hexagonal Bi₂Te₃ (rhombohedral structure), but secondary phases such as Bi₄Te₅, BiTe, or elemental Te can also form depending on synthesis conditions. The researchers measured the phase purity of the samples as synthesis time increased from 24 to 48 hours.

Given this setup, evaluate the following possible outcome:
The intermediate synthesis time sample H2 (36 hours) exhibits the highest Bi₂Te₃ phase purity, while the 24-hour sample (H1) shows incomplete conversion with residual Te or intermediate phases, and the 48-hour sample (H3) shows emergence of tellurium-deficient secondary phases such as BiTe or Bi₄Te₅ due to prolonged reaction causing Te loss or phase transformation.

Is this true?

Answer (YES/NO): NO